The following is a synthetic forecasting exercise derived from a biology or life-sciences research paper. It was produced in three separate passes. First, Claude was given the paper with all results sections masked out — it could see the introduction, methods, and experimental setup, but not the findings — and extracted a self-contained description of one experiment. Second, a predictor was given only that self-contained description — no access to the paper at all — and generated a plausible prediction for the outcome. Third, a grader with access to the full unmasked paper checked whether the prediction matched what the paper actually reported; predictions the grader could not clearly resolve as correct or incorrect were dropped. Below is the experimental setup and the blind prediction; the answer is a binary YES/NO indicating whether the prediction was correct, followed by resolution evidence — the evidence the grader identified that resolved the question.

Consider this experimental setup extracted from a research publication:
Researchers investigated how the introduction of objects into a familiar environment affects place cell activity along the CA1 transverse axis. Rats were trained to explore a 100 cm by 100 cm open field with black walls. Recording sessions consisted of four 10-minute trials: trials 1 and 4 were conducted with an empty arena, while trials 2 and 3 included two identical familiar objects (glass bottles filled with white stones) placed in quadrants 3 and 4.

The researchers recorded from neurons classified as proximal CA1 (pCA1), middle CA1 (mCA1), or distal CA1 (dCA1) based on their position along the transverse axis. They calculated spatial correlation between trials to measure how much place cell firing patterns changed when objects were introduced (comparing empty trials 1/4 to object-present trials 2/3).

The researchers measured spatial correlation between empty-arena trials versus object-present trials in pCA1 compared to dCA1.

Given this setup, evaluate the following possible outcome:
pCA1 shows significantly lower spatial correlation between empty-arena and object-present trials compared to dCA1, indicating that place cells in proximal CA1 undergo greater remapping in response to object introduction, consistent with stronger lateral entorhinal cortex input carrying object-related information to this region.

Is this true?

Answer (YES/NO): NO